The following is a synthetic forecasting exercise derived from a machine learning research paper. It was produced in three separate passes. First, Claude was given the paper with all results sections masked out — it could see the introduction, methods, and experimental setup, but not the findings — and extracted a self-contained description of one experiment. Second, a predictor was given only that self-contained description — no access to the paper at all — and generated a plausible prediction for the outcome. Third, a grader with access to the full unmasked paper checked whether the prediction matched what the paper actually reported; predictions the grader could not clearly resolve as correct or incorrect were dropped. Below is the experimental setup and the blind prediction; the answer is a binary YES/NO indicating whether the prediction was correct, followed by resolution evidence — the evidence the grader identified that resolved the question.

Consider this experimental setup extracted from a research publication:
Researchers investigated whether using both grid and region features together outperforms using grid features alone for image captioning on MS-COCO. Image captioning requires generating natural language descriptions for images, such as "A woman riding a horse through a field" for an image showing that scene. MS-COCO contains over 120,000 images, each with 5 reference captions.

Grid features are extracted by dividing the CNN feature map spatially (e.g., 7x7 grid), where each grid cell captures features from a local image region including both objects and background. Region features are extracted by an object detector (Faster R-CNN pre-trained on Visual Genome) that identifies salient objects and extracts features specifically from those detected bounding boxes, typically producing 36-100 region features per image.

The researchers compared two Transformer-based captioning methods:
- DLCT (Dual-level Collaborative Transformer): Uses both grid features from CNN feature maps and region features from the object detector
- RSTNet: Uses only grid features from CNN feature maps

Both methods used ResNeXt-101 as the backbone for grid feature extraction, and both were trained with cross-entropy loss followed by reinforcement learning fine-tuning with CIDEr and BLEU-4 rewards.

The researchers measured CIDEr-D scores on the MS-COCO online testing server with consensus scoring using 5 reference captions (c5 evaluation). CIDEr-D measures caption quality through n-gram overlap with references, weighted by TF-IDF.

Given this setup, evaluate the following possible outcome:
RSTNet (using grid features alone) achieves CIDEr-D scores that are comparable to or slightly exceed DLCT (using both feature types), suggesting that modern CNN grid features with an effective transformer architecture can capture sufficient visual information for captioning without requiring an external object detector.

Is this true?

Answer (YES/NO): NO